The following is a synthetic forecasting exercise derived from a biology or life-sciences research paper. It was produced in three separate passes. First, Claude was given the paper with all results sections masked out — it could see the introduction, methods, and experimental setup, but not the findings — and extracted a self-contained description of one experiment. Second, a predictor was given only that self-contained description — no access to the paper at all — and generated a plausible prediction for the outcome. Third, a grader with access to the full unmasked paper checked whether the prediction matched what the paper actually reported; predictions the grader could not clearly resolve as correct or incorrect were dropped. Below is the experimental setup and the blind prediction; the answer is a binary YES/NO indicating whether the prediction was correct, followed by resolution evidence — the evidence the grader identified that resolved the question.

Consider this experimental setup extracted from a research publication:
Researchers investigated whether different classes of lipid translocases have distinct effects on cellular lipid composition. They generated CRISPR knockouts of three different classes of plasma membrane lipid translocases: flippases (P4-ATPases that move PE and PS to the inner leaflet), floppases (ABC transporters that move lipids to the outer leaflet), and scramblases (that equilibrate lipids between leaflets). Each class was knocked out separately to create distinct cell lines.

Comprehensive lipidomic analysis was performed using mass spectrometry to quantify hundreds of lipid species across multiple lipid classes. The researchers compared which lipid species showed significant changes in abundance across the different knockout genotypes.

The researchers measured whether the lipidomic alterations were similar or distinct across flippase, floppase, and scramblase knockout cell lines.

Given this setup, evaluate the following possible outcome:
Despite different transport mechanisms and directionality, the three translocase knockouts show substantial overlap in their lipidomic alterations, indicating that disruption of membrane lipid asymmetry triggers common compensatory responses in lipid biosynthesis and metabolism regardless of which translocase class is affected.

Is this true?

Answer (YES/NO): YES